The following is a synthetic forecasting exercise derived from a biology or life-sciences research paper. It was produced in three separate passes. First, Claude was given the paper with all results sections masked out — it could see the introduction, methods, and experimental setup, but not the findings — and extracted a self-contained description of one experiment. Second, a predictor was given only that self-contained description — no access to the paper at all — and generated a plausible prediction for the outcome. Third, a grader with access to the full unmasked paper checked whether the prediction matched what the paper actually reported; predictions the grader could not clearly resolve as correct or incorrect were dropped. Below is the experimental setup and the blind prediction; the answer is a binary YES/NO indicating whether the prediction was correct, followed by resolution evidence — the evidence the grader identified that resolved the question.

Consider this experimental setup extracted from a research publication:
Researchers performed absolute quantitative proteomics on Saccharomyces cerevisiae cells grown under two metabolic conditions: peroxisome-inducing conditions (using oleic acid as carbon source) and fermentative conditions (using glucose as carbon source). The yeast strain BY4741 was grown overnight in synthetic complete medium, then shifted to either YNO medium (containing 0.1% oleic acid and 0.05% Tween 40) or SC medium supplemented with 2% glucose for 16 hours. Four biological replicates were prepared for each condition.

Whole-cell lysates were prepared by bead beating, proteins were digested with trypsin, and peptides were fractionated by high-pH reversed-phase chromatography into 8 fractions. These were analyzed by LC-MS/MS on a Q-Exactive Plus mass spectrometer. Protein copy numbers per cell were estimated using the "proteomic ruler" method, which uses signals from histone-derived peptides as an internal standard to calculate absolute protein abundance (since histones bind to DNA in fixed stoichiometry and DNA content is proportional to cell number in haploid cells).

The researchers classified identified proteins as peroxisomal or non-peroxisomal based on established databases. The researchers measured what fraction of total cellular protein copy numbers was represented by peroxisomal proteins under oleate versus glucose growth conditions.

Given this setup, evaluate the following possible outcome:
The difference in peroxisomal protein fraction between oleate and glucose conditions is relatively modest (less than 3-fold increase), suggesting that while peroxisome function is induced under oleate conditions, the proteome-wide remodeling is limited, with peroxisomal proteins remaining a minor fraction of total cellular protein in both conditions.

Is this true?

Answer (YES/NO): NO